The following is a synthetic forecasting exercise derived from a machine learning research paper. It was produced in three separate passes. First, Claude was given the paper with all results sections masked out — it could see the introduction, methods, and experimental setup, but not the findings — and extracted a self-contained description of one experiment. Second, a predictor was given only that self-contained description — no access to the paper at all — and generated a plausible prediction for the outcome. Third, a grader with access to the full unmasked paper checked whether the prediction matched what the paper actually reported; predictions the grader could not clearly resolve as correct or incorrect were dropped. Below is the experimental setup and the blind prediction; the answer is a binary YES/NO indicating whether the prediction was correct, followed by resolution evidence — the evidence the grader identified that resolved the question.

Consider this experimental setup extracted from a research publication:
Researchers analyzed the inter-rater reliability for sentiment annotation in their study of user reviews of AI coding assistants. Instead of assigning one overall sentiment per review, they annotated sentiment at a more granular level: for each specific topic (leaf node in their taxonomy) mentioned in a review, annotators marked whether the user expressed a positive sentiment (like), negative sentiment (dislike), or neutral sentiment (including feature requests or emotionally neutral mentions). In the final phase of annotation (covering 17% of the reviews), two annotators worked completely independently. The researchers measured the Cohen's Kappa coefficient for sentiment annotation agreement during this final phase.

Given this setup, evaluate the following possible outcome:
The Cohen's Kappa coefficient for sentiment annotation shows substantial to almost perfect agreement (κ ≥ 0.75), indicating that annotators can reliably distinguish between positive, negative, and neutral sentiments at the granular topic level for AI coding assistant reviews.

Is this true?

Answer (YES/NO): YES